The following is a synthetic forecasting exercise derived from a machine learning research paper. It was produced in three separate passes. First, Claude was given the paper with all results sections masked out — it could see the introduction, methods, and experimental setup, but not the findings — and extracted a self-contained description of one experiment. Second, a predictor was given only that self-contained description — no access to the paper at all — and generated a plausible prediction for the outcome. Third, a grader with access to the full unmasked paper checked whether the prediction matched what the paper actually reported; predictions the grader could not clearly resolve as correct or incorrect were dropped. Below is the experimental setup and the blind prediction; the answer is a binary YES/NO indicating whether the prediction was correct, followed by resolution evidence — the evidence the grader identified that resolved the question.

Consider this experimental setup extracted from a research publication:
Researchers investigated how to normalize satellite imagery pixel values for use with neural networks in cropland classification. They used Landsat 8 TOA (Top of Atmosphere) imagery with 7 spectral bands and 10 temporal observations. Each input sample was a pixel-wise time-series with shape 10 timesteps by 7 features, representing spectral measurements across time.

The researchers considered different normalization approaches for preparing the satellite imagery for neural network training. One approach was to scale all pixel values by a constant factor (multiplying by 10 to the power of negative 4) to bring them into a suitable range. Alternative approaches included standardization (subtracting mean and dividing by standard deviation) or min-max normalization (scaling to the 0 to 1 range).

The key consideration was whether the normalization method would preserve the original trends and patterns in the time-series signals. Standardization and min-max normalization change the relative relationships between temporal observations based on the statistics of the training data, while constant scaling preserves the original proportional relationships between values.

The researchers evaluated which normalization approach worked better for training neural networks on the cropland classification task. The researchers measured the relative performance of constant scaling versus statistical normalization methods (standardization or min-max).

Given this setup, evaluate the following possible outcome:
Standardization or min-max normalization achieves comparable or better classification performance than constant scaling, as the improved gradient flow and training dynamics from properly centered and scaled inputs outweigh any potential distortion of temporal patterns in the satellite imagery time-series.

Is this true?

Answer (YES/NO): NO